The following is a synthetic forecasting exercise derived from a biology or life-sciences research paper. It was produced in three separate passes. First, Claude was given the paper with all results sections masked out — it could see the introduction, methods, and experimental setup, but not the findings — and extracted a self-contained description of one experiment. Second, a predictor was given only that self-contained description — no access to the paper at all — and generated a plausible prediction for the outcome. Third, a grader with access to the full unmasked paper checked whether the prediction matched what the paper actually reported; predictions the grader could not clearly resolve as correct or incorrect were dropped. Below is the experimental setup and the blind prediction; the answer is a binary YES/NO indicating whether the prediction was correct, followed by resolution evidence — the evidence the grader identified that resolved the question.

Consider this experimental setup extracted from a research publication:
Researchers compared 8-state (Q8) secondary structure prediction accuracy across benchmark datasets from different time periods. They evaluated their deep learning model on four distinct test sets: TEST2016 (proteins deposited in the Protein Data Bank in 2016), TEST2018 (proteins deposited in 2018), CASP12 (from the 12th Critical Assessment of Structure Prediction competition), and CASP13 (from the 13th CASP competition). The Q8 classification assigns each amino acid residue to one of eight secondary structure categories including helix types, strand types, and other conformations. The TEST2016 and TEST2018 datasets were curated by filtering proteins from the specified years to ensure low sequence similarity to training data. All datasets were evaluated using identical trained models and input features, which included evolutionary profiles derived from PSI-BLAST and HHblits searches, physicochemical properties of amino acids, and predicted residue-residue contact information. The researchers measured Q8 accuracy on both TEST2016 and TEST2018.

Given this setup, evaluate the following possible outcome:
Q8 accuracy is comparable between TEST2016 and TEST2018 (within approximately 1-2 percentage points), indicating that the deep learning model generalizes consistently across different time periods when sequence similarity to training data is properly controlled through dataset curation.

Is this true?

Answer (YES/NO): YES